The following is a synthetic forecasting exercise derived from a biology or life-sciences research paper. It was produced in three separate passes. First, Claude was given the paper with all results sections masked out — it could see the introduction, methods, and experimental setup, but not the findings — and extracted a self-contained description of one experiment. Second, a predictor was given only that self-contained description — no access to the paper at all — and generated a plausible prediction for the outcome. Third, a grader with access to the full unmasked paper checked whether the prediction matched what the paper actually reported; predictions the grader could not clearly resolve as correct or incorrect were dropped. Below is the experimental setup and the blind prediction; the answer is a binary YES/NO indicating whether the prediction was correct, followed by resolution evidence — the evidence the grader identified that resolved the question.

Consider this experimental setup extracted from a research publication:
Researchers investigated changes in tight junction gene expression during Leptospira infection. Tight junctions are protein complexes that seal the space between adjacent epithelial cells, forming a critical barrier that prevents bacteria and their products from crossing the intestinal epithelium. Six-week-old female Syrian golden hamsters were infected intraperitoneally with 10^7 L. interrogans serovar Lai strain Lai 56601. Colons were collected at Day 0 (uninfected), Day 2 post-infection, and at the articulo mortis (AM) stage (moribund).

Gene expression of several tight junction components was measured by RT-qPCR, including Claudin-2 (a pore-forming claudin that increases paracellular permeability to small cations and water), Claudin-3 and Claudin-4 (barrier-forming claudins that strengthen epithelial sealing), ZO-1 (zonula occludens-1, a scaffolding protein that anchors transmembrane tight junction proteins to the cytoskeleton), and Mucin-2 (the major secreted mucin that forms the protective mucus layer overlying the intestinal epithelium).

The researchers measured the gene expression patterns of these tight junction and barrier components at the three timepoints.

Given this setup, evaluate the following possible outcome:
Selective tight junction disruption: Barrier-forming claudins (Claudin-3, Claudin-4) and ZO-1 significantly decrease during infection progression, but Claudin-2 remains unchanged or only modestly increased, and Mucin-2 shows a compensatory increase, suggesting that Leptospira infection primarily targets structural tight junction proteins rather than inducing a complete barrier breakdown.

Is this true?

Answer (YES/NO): NO